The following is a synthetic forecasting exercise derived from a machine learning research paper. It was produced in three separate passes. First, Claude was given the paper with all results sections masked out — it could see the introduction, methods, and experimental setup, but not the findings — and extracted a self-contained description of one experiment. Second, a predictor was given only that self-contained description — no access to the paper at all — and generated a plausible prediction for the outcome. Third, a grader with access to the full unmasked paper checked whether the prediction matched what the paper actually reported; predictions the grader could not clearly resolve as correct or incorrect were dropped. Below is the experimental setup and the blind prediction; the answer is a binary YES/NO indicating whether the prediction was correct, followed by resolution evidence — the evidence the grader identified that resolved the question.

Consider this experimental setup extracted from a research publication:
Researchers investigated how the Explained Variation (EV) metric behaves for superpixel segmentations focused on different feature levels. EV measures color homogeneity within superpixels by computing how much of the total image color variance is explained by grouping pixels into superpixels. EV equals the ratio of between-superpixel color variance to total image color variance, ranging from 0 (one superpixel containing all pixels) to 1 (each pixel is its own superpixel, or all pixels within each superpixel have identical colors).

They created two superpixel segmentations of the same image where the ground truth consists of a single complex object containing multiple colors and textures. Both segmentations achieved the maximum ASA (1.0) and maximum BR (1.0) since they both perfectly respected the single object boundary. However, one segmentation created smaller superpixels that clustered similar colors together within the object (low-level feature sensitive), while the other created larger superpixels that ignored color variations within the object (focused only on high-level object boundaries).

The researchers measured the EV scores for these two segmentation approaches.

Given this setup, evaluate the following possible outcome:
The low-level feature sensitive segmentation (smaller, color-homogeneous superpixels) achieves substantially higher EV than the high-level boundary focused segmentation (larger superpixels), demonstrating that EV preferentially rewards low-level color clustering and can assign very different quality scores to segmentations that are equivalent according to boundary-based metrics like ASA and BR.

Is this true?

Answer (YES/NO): YES